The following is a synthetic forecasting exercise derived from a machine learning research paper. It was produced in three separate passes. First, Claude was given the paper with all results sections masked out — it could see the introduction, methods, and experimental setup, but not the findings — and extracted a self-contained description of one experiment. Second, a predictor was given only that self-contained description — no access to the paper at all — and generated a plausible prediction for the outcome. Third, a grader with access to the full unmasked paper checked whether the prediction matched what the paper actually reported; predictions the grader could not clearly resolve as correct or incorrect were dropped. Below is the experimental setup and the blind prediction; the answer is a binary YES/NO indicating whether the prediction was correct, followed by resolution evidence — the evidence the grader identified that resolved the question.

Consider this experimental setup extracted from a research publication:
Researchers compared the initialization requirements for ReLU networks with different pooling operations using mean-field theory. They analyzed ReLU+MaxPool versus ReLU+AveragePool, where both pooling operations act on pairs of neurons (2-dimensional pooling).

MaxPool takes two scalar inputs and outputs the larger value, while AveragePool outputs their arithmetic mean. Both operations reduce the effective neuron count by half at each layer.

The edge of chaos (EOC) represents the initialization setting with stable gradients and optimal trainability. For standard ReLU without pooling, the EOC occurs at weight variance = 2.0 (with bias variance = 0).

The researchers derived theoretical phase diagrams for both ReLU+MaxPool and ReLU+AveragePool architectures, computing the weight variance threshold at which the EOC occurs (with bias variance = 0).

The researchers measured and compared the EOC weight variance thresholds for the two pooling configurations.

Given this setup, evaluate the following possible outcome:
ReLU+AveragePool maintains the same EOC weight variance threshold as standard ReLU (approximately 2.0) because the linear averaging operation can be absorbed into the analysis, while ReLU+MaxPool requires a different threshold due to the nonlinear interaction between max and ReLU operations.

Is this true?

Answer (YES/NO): NO